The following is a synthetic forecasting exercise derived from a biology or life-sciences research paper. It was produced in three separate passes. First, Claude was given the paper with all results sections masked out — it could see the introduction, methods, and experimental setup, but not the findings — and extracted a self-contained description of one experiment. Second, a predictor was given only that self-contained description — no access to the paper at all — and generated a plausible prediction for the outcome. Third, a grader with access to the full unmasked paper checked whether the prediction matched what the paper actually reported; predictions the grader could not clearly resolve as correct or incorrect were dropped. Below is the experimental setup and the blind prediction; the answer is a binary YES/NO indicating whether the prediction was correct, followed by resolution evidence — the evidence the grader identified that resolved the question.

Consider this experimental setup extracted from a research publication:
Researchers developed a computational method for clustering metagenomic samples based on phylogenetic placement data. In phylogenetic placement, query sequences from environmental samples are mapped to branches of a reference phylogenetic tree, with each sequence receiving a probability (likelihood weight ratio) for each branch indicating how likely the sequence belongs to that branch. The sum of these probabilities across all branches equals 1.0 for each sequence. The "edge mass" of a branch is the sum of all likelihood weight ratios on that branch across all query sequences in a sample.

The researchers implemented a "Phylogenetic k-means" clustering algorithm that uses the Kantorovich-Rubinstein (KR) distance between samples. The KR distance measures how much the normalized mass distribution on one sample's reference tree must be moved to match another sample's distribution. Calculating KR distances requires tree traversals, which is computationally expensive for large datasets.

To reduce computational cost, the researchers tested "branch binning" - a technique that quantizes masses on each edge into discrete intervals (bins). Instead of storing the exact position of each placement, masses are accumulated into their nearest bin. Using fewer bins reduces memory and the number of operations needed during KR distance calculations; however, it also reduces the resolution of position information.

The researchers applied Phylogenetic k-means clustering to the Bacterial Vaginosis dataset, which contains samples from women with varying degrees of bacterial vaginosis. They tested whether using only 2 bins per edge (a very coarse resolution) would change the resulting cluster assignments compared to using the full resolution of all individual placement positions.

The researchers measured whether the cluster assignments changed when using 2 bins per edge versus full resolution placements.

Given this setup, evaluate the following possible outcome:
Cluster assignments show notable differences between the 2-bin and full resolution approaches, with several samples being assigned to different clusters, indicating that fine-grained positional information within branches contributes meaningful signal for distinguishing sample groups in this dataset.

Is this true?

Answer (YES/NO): NO